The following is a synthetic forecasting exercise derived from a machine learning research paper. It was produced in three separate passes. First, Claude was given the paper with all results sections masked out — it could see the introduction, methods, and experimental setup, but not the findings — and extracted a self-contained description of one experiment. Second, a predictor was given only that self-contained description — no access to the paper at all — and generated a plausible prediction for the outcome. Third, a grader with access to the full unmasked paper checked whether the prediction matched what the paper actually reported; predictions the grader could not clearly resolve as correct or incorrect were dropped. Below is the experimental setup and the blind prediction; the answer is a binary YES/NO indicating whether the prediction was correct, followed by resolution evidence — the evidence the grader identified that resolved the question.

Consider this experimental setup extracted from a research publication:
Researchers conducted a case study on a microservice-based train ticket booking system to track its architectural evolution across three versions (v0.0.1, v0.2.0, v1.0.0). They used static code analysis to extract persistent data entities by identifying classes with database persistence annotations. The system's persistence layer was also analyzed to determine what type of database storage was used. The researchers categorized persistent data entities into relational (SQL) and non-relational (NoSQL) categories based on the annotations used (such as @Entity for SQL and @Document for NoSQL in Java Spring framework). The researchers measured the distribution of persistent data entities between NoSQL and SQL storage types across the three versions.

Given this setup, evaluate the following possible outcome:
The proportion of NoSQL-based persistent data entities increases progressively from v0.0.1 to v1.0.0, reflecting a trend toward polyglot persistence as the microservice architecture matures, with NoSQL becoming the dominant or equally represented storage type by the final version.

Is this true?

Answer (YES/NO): NO